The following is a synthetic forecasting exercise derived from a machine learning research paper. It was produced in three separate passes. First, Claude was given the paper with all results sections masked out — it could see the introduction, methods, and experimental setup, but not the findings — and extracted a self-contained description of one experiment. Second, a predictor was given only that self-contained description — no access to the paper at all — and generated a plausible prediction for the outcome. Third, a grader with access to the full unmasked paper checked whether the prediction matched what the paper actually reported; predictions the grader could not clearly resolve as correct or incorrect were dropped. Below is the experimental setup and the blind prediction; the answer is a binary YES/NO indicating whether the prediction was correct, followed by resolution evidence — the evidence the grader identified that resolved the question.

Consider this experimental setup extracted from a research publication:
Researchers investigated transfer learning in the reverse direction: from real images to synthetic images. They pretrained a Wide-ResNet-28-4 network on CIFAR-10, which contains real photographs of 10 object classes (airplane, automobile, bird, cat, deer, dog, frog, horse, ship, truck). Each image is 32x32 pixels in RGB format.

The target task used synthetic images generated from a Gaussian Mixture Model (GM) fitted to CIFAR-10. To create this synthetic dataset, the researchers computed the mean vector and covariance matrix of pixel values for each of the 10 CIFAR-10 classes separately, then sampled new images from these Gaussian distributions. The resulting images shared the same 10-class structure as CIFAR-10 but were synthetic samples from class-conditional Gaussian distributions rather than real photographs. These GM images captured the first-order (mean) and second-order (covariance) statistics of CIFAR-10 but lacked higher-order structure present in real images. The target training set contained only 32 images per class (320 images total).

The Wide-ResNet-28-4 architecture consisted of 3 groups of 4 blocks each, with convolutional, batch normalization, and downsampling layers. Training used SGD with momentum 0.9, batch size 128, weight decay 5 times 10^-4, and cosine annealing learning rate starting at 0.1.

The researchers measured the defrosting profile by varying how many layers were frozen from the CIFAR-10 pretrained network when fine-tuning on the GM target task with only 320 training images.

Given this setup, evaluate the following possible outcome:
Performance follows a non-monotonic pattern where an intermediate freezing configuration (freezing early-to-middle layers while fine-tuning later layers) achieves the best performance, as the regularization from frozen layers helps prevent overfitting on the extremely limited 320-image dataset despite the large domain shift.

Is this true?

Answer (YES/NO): YES